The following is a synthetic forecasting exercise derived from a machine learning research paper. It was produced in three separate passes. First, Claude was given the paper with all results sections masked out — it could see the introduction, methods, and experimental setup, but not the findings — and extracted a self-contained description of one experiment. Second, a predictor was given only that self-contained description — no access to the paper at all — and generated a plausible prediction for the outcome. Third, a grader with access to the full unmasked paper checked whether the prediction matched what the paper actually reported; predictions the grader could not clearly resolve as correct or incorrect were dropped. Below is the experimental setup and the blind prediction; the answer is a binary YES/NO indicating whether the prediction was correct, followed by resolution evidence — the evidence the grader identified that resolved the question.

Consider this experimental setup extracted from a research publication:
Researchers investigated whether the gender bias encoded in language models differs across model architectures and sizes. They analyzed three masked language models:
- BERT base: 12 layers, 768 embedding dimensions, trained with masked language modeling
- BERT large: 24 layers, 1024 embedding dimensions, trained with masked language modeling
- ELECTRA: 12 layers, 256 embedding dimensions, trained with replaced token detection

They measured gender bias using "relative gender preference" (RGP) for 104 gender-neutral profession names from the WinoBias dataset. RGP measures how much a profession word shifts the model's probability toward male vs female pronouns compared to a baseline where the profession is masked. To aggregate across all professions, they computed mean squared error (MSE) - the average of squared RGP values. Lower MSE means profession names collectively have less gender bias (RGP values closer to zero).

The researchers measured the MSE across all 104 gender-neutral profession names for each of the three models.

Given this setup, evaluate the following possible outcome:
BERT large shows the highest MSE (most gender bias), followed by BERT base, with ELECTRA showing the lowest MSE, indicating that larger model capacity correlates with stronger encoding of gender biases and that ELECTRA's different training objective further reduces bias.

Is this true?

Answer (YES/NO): NO